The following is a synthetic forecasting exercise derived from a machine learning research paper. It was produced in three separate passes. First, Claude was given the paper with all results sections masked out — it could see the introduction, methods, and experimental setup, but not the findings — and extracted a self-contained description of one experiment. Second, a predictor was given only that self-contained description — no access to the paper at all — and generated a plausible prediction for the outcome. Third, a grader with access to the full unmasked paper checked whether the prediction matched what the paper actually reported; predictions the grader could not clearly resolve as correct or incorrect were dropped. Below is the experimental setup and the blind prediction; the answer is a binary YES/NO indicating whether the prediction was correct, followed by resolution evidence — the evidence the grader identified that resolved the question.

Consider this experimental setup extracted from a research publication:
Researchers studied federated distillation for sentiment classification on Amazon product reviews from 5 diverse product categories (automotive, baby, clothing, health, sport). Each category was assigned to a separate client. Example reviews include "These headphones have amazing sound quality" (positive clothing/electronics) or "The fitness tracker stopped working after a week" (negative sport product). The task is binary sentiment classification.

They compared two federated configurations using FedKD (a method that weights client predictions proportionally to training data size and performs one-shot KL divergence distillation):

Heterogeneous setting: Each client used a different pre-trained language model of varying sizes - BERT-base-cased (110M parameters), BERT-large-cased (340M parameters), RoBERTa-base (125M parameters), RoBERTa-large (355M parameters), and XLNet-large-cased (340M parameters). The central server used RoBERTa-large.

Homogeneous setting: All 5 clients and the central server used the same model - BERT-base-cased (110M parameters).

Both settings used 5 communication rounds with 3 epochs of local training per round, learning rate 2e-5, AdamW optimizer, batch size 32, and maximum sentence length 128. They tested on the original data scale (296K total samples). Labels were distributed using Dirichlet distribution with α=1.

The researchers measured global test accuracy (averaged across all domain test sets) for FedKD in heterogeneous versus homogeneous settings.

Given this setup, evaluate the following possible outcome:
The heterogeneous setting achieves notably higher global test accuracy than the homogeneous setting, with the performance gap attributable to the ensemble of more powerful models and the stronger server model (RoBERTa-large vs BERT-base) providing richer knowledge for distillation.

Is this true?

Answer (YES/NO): YES